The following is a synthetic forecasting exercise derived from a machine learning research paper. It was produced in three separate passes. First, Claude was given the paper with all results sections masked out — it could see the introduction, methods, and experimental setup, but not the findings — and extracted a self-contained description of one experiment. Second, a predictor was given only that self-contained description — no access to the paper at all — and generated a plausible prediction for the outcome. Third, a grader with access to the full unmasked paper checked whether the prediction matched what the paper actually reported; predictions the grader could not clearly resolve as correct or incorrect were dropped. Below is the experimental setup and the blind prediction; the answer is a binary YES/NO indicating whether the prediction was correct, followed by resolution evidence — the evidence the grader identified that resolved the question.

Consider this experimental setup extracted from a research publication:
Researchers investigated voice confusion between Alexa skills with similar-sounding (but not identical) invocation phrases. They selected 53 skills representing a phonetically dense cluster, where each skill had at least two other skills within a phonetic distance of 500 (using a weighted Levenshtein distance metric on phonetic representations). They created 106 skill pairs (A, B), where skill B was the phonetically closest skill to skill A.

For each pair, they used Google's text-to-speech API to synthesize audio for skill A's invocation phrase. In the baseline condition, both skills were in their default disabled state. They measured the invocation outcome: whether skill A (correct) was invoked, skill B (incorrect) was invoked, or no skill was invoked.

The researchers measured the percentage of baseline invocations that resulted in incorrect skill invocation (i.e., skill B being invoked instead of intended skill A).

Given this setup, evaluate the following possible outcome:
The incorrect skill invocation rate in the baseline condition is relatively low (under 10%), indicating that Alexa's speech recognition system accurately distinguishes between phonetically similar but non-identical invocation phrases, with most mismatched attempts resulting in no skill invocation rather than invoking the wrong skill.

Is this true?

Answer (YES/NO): NO